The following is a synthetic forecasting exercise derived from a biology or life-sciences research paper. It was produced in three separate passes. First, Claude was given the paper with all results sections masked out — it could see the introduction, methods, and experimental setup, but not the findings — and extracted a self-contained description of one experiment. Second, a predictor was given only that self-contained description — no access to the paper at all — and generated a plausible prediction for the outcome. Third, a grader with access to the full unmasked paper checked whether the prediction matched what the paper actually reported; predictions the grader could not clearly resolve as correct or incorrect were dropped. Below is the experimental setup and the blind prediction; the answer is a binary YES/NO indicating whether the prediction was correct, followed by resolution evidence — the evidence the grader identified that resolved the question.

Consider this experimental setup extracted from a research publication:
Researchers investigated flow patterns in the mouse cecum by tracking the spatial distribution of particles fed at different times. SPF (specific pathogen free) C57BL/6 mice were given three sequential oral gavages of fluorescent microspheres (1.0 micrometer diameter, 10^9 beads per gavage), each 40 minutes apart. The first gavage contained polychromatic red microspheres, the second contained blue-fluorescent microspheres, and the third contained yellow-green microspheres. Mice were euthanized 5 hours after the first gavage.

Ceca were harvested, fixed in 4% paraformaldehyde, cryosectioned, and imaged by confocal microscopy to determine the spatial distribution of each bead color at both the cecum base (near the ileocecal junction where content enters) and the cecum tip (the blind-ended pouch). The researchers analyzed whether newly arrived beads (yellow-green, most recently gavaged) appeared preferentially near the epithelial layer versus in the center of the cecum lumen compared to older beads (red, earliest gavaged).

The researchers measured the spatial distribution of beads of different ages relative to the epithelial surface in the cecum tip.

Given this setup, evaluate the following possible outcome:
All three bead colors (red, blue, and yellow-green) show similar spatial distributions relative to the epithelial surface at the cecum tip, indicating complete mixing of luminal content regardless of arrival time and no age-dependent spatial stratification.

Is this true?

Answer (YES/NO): NO